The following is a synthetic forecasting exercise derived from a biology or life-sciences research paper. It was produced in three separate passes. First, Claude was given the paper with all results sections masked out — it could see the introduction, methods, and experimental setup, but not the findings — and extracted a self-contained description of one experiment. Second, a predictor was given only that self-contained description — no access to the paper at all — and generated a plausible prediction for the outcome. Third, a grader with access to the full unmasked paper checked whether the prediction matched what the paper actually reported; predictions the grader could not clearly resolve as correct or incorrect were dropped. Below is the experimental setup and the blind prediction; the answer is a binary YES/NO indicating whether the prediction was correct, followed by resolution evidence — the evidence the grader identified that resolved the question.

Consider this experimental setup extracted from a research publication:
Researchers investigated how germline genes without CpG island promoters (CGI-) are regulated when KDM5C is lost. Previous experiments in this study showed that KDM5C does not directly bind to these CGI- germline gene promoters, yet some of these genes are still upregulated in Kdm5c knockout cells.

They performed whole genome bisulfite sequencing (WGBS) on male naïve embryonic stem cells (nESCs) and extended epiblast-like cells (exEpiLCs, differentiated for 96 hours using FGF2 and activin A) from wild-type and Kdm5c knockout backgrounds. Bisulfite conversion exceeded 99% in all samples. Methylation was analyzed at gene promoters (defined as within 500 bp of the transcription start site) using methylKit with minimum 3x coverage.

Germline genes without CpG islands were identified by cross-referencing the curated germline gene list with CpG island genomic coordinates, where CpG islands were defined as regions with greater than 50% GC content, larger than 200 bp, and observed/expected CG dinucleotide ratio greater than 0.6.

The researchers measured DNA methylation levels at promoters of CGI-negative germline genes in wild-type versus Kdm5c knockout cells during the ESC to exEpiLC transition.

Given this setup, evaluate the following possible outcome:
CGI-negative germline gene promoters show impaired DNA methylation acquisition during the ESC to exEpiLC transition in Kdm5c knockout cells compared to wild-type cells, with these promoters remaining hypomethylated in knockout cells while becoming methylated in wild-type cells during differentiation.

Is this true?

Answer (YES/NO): NO